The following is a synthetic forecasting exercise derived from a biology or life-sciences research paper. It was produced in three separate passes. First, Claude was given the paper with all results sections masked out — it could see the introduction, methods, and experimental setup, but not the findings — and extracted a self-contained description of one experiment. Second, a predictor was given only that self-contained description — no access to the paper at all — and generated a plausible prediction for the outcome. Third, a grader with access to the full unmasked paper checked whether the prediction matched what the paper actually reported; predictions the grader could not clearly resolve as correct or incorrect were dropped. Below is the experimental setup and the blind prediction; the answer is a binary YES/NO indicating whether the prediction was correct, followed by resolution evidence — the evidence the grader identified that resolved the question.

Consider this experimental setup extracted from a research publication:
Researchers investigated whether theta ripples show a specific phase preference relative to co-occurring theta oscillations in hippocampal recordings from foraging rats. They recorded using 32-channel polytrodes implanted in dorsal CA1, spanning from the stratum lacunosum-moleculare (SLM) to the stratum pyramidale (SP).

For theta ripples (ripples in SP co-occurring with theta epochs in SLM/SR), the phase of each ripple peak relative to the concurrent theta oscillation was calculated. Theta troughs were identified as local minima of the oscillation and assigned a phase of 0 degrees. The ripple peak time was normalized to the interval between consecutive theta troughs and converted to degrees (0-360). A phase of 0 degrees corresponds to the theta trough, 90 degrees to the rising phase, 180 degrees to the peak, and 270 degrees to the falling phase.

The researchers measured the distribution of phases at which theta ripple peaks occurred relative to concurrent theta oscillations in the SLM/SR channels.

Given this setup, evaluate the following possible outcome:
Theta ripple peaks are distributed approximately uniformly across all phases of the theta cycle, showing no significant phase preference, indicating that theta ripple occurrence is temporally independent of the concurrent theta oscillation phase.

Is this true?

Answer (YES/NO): NO